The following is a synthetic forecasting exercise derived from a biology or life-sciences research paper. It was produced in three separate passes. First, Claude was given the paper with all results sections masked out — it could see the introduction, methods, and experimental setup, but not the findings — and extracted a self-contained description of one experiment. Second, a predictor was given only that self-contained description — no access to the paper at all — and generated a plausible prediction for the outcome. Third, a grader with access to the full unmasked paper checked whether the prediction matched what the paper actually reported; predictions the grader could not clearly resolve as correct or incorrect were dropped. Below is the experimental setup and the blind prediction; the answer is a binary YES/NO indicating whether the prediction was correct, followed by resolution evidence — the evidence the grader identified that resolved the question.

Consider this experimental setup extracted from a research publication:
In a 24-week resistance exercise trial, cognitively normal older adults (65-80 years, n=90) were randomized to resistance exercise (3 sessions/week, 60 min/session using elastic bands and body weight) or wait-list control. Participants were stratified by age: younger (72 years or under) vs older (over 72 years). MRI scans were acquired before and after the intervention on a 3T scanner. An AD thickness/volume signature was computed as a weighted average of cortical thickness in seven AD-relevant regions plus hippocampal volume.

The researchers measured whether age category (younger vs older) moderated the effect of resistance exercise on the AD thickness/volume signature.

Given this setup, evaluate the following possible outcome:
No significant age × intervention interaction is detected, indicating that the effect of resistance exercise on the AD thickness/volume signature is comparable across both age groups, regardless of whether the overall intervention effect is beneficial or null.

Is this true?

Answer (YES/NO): YES